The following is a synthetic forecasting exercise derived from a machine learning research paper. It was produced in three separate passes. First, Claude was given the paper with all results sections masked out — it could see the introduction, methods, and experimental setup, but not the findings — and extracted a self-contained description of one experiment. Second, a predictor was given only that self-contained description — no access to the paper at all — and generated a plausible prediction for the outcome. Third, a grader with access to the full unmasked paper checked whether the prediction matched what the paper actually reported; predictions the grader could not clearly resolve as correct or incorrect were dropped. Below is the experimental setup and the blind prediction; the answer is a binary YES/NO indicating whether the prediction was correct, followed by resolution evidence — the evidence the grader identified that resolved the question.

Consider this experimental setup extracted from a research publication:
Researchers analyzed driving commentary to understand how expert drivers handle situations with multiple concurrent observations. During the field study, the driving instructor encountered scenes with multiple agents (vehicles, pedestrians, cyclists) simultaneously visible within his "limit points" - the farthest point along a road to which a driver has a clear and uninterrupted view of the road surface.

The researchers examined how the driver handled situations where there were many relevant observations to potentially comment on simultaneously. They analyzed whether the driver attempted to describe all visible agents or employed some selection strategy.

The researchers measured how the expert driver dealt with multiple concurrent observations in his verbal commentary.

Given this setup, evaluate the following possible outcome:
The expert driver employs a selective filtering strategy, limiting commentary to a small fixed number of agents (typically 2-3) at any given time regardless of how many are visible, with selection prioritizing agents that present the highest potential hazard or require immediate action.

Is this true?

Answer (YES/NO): NO